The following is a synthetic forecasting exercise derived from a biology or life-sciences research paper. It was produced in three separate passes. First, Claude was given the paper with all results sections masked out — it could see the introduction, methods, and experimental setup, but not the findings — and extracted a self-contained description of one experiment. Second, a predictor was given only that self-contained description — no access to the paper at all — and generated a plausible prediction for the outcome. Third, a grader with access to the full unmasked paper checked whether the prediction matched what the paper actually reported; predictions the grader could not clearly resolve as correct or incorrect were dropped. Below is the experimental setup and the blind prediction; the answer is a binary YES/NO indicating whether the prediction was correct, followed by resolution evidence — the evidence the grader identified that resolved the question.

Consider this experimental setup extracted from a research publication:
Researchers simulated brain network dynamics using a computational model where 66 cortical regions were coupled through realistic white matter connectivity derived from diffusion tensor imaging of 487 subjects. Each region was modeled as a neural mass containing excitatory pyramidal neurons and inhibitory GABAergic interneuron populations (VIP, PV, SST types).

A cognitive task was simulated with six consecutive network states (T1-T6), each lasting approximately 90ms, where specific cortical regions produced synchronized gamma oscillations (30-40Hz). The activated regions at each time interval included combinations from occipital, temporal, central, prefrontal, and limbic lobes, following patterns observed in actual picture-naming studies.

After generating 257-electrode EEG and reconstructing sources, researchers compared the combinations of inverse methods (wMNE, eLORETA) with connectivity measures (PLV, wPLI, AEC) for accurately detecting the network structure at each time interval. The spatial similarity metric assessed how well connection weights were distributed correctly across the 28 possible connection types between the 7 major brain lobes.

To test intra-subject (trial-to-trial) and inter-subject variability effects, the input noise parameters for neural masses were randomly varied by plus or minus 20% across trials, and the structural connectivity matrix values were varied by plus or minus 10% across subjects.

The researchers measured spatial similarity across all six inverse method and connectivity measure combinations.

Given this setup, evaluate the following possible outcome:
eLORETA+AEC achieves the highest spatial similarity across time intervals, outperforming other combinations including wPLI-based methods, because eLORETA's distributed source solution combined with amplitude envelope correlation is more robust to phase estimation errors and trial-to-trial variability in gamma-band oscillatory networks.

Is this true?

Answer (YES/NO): NO